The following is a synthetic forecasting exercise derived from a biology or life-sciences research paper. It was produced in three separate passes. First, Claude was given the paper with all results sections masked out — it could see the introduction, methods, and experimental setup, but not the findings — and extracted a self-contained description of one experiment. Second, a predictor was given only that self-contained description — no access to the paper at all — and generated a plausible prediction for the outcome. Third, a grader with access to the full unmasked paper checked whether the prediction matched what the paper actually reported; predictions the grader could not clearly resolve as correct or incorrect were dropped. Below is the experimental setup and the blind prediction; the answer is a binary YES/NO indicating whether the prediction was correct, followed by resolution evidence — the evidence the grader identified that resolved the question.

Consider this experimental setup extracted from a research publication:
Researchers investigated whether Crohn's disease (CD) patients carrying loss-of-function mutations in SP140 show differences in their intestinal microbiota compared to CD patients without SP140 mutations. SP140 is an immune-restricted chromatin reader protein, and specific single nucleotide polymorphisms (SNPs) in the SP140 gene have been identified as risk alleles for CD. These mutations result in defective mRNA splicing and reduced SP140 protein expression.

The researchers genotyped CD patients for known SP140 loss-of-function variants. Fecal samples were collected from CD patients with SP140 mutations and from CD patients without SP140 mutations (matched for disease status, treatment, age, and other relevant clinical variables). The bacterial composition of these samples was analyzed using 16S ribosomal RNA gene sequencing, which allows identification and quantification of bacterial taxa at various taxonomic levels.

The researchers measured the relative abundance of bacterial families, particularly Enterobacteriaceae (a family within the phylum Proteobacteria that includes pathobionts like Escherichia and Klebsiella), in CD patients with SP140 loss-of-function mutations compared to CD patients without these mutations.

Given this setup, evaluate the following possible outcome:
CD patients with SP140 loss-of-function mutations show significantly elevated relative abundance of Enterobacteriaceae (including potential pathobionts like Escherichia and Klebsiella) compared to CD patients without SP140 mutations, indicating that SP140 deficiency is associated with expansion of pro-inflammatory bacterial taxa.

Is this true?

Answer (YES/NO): YES